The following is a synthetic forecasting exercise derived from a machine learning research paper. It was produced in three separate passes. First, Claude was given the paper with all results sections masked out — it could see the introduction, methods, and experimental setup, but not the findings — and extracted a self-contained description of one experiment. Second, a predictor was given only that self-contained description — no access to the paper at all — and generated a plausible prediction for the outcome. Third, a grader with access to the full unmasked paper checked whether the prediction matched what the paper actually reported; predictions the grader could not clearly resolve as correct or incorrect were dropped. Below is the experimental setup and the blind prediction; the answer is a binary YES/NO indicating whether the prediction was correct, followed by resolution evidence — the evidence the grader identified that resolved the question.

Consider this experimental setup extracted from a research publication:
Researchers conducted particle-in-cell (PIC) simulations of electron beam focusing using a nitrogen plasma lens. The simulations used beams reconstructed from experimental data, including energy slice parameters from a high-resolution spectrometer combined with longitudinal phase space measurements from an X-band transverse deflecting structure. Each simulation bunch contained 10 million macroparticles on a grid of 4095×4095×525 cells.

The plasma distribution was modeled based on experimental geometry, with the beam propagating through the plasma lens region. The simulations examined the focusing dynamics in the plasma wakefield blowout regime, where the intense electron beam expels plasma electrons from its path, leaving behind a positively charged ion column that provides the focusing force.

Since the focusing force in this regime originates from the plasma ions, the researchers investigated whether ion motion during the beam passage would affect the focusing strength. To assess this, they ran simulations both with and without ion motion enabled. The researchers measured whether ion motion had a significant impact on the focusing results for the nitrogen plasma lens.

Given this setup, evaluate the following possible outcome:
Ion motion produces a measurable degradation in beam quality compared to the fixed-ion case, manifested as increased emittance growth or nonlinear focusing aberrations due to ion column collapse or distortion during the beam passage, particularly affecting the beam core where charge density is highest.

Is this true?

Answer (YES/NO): NO